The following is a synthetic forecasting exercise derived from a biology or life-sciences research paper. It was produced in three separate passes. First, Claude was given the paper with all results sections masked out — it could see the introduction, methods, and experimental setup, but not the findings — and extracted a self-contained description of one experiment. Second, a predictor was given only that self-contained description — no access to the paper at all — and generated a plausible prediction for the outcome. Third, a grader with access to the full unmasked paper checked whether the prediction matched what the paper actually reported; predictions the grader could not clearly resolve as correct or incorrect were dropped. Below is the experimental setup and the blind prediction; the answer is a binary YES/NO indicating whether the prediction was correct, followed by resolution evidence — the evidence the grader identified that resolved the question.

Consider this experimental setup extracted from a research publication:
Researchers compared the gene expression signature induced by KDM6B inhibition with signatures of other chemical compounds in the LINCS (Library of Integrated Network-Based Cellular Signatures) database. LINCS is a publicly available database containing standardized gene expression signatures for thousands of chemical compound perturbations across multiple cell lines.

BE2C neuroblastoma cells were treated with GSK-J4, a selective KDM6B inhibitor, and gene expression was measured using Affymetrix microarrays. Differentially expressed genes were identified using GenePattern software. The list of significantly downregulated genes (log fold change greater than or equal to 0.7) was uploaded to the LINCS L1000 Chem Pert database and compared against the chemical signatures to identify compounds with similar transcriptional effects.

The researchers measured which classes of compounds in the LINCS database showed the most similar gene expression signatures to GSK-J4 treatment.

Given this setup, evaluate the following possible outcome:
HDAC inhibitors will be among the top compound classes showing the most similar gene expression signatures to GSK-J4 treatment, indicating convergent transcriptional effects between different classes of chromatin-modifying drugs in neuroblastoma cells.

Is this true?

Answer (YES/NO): NO